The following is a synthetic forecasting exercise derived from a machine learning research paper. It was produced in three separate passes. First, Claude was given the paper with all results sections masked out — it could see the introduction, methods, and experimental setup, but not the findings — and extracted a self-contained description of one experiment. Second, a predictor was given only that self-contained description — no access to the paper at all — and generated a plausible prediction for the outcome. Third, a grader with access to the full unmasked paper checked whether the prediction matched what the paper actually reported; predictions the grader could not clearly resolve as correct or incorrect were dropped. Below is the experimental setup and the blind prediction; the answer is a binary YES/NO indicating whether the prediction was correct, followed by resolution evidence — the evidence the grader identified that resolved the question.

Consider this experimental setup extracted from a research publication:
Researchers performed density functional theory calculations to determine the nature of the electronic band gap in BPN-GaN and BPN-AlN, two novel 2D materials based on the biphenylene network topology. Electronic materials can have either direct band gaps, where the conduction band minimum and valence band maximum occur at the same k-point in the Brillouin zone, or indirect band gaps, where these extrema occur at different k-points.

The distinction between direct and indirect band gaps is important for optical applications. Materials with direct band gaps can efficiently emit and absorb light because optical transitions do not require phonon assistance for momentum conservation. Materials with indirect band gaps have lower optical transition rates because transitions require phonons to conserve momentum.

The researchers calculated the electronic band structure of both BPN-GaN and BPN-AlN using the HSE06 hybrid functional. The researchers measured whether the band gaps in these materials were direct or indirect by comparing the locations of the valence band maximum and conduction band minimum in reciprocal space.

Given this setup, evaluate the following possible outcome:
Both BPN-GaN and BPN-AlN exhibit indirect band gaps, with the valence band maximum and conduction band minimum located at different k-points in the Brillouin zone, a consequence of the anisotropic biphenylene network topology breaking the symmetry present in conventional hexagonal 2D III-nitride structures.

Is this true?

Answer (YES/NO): YES